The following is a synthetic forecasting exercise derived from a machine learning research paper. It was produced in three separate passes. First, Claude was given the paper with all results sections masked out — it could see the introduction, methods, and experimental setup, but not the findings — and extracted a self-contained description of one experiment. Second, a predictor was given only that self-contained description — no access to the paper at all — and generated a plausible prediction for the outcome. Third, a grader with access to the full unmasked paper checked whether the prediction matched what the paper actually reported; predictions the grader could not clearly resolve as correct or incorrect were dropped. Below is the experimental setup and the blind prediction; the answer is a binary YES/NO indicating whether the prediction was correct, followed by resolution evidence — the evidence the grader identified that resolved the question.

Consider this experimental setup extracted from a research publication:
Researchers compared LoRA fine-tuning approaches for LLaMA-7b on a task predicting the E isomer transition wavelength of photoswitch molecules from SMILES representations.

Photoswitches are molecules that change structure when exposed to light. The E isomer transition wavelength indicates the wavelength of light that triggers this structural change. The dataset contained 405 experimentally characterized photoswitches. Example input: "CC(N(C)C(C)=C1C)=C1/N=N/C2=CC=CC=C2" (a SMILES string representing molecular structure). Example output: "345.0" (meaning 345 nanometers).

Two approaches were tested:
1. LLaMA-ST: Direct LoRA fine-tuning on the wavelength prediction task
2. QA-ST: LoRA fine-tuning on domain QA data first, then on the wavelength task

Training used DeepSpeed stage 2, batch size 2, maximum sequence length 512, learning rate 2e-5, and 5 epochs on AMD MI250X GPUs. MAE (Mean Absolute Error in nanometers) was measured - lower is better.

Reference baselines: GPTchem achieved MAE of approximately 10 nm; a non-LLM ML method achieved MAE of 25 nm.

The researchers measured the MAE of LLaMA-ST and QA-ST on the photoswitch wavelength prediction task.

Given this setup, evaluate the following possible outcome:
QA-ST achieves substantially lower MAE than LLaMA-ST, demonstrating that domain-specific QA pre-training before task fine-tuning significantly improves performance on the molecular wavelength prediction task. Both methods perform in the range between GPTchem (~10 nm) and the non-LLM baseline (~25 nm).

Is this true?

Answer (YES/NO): NO